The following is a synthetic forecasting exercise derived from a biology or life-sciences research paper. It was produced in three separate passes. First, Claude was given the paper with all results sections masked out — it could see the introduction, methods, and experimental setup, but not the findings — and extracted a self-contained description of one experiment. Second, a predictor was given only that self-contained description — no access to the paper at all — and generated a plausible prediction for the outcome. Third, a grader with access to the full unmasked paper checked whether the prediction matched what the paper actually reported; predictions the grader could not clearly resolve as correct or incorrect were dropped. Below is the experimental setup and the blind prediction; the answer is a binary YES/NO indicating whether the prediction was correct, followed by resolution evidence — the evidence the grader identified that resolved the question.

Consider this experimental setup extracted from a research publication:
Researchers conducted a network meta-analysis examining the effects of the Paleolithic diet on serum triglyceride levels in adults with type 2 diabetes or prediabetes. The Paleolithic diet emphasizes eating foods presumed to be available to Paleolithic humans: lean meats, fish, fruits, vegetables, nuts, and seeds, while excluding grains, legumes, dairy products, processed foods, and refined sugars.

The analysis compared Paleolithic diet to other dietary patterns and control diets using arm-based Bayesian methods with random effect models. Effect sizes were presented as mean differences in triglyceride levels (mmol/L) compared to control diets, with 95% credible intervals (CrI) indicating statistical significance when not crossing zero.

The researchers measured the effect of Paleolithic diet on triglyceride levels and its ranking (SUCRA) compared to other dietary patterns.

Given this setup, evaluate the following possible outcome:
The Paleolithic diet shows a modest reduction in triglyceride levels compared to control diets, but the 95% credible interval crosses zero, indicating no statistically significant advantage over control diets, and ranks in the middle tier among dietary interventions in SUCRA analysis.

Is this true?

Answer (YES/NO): NO